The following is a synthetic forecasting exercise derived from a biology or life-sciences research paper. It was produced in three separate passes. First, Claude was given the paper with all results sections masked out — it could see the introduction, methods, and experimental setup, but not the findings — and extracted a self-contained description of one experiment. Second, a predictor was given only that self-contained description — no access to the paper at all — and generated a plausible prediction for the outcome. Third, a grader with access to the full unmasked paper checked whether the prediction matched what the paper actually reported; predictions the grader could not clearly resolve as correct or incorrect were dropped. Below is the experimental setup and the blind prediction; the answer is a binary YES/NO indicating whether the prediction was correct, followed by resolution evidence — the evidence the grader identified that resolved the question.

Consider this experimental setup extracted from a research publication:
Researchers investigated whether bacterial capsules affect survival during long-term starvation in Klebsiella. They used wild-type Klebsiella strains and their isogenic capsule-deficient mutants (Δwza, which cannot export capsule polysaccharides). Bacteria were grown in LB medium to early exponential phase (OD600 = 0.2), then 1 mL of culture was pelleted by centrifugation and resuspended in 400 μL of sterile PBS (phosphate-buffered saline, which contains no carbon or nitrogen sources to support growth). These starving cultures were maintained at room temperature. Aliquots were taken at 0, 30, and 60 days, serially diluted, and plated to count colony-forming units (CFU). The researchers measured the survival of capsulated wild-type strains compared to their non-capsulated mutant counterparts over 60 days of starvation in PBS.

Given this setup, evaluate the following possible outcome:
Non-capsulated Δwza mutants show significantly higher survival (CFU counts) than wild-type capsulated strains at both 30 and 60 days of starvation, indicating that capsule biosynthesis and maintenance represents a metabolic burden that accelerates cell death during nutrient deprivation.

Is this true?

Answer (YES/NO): NO